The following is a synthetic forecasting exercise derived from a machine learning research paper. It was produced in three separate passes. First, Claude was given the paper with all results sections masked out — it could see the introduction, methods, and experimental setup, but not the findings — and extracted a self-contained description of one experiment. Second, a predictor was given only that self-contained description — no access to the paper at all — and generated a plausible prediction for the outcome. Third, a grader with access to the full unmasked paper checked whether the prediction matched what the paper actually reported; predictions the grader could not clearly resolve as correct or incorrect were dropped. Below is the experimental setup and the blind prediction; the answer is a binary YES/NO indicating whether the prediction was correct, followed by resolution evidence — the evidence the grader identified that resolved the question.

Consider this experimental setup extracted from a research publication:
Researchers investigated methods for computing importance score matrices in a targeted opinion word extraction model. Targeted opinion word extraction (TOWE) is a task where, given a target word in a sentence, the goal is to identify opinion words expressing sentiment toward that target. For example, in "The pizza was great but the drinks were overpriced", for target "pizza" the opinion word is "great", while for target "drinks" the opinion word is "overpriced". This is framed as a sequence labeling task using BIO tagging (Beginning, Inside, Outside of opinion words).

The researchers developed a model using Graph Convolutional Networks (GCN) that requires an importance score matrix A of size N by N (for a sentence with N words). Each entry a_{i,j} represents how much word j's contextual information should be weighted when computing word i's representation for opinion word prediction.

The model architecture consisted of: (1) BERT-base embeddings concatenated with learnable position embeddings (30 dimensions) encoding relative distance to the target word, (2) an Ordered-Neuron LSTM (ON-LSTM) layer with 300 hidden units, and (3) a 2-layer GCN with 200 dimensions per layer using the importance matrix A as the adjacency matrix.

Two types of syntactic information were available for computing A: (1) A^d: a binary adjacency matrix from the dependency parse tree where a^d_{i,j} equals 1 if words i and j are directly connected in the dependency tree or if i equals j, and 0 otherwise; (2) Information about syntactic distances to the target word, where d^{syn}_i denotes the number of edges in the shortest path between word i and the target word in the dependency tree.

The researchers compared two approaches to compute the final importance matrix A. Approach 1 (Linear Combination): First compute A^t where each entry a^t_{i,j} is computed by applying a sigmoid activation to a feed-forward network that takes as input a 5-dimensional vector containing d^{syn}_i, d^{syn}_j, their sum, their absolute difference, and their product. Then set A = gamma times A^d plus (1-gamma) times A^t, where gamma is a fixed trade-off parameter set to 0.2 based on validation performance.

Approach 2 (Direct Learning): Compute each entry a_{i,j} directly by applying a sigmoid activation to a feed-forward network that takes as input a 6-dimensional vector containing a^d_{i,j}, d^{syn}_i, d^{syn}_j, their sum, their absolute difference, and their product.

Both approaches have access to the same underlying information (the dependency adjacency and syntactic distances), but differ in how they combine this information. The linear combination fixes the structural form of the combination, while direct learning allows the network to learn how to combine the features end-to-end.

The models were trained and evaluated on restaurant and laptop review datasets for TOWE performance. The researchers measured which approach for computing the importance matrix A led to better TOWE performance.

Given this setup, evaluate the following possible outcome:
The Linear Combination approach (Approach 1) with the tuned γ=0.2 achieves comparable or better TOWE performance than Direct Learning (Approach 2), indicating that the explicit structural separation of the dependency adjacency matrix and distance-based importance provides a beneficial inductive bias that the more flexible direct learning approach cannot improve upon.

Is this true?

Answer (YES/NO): YES